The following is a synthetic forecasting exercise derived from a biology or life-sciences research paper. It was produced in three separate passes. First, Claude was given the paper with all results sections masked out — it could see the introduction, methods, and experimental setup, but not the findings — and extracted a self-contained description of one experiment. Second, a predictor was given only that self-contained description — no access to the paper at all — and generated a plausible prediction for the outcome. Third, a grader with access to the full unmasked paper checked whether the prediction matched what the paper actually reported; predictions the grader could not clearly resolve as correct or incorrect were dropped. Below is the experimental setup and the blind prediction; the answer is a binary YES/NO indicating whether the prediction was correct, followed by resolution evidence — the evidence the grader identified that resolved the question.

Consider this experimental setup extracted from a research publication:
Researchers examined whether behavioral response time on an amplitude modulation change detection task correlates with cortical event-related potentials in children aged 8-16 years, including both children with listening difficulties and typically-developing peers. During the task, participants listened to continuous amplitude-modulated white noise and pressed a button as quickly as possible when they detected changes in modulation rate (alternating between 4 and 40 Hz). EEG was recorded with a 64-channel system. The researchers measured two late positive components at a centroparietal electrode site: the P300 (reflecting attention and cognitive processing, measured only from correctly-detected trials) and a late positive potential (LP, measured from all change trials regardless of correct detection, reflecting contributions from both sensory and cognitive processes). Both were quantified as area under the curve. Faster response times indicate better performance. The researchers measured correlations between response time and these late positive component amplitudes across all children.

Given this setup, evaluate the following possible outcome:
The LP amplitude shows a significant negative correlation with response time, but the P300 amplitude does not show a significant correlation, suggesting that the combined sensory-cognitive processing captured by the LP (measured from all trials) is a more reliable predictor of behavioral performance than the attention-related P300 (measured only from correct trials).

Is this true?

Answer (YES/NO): YES